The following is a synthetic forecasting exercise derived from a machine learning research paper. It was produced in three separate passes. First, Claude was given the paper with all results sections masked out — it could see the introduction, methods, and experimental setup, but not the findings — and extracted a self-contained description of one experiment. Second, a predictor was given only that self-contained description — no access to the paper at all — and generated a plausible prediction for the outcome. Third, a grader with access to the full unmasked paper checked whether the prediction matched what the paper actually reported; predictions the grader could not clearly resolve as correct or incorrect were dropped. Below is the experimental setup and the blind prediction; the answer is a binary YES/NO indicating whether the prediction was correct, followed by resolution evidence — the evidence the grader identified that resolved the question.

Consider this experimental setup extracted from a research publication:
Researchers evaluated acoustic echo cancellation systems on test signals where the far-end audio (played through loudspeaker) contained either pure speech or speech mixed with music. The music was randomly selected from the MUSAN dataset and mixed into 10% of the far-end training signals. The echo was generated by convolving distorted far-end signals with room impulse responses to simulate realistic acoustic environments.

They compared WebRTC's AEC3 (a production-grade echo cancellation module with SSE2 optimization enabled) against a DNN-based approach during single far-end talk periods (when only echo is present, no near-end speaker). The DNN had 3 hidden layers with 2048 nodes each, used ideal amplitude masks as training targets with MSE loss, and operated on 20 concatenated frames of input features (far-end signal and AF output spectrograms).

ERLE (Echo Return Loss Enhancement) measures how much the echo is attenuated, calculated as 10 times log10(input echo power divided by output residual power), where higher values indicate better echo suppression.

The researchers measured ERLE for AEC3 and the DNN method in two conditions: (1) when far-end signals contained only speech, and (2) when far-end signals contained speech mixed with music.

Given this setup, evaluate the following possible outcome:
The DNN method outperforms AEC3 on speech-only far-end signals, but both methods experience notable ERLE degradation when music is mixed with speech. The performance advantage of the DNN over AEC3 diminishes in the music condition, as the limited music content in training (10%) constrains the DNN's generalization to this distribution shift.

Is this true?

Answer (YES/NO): NO